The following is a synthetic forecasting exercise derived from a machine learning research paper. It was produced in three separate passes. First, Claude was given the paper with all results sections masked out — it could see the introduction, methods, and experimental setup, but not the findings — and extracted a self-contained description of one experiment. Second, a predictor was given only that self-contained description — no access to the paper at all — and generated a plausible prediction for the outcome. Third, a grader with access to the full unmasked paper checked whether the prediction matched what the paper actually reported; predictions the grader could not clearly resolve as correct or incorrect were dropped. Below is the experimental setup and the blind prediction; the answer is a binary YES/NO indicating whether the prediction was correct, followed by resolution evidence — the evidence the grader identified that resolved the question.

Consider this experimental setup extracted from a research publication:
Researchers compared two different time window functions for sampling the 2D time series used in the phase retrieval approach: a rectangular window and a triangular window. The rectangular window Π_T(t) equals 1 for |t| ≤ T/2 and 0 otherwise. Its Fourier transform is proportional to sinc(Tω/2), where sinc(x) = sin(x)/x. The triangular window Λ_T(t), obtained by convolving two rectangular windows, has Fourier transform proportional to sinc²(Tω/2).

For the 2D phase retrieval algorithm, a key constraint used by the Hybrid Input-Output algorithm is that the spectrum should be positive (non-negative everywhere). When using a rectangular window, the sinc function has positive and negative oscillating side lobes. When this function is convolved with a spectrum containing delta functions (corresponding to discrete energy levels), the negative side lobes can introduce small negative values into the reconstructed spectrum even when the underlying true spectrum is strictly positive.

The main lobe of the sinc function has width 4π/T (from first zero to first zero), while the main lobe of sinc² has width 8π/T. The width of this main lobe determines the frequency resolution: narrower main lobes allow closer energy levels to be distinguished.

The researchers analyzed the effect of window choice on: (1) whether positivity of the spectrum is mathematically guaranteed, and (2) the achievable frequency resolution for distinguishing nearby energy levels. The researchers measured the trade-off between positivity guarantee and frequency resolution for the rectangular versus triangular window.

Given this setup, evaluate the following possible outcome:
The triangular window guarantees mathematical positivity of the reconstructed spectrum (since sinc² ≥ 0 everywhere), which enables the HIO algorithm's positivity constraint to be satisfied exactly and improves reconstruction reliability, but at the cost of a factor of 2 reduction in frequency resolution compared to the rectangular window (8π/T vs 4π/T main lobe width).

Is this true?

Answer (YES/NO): YES